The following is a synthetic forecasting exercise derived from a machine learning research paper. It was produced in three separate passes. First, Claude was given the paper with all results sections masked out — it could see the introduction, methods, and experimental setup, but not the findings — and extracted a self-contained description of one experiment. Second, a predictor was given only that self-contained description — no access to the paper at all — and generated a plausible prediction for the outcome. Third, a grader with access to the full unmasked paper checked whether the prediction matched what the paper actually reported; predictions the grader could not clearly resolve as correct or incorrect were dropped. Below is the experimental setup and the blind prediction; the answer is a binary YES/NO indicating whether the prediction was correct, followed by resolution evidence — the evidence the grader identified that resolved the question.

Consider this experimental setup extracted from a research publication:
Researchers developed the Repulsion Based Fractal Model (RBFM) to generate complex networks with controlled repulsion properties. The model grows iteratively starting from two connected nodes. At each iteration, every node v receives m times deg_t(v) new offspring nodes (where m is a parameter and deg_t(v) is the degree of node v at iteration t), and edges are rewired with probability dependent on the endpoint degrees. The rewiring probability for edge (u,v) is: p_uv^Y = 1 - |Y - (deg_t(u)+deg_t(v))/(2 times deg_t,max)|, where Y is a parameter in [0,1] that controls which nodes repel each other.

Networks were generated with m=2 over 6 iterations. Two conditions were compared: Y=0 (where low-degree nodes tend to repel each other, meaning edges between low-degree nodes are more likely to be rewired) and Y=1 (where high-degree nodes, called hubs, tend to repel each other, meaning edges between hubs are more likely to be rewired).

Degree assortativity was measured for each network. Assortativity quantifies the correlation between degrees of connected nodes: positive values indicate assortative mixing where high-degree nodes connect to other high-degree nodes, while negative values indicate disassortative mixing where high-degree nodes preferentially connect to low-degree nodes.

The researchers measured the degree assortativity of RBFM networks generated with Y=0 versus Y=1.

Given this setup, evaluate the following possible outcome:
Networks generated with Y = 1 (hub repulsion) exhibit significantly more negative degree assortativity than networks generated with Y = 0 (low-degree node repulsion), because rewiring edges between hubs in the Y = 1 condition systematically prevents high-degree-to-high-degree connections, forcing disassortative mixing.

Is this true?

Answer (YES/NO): YES